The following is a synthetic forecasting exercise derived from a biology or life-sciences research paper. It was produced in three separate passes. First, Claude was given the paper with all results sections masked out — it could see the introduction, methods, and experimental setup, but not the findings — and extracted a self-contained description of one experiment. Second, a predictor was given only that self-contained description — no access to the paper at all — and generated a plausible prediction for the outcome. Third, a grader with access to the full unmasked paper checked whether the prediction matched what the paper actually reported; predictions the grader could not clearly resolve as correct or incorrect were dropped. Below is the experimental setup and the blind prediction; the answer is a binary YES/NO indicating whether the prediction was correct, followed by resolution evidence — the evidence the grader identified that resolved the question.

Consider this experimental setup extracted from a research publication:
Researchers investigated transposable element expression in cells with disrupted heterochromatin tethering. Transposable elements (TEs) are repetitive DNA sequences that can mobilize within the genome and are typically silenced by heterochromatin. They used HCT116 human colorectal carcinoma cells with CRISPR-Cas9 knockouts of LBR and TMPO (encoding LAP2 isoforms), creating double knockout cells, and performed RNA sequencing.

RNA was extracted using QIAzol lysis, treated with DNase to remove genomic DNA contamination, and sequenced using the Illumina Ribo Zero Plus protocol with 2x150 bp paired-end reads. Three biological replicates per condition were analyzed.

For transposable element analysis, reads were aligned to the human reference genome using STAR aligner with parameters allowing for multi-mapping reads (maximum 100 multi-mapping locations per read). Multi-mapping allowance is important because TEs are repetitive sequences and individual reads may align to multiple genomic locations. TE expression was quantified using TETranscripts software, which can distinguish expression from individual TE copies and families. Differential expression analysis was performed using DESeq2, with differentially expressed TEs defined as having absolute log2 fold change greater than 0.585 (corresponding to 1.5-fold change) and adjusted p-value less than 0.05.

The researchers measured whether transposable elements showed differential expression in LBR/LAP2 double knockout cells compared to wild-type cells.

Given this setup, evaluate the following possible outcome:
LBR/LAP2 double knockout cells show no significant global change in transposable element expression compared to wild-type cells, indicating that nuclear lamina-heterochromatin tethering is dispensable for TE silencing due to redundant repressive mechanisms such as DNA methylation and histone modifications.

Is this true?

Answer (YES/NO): NO